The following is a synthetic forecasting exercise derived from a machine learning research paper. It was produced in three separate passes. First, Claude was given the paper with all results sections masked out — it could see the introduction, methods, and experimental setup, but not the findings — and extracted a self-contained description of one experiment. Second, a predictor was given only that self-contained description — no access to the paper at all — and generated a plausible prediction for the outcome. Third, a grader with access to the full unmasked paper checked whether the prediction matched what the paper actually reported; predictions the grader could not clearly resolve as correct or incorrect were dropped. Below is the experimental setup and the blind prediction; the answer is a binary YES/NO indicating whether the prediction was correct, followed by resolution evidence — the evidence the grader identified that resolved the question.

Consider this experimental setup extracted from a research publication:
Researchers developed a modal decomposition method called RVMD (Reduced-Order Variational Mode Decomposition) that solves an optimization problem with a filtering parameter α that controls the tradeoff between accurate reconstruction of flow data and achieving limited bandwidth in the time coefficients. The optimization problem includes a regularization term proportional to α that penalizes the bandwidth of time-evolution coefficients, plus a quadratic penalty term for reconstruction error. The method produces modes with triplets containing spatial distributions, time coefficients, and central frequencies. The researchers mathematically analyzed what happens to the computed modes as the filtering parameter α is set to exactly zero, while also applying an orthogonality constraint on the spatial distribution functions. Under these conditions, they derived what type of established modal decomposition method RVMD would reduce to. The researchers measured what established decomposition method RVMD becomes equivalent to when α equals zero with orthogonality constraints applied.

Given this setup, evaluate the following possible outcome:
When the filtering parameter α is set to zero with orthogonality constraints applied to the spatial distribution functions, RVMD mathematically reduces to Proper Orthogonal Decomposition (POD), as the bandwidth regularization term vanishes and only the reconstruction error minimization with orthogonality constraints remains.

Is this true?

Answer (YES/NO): YES